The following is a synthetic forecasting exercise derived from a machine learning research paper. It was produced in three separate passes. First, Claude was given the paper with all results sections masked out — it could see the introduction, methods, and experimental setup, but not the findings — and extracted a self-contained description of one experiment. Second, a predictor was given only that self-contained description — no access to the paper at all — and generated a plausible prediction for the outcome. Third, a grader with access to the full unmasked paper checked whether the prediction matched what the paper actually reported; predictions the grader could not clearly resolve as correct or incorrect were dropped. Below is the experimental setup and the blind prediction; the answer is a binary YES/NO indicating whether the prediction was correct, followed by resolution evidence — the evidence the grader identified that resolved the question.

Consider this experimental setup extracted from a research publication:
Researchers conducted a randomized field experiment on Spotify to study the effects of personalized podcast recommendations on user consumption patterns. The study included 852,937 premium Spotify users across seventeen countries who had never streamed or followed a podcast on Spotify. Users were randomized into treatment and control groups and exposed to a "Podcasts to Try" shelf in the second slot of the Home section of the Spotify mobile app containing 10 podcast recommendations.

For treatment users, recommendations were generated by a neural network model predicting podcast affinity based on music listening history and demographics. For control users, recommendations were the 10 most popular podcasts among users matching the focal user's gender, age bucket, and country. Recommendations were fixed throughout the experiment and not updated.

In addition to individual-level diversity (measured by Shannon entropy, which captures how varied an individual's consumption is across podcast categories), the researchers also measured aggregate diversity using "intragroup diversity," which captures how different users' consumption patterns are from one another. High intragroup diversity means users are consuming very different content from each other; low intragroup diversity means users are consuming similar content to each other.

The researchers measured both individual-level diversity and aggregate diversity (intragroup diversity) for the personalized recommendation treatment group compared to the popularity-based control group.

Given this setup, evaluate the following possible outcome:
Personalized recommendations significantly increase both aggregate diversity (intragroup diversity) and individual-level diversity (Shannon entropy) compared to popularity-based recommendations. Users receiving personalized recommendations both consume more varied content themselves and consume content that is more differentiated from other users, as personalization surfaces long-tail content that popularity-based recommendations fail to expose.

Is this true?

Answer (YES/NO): NO